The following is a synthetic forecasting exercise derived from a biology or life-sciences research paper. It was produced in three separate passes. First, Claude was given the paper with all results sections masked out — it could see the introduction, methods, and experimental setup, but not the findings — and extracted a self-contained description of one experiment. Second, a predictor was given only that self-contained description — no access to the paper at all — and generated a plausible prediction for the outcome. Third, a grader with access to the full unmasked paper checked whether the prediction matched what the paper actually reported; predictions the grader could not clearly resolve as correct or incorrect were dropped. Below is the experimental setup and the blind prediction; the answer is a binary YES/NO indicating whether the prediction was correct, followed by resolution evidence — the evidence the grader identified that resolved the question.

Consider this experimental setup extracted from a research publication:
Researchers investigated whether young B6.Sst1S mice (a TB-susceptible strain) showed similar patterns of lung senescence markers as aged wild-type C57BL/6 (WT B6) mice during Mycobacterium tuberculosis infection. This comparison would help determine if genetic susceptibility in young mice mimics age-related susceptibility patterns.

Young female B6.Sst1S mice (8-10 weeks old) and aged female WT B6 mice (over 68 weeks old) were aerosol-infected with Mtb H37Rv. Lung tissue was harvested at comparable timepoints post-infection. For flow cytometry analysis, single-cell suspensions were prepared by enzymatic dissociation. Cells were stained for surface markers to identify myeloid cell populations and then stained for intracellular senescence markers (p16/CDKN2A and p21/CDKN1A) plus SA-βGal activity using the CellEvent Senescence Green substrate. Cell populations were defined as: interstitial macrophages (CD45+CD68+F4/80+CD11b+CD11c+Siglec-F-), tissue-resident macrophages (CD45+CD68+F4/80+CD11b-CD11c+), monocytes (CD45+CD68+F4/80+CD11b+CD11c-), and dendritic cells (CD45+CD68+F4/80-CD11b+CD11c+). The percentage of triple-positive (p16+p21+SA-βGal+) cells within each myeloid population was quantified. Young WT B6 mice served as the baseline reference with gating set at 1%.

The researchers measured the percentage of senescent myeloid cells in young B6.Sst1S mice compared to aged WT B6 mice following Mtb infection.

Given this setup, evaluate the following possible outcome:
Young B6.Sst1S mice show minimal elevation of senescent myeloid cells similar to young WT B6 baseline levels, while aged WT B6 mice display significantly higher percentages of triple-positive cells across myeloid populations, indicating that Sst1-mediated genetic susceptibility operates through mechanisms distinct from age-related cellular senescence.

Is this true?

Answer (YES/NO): NO